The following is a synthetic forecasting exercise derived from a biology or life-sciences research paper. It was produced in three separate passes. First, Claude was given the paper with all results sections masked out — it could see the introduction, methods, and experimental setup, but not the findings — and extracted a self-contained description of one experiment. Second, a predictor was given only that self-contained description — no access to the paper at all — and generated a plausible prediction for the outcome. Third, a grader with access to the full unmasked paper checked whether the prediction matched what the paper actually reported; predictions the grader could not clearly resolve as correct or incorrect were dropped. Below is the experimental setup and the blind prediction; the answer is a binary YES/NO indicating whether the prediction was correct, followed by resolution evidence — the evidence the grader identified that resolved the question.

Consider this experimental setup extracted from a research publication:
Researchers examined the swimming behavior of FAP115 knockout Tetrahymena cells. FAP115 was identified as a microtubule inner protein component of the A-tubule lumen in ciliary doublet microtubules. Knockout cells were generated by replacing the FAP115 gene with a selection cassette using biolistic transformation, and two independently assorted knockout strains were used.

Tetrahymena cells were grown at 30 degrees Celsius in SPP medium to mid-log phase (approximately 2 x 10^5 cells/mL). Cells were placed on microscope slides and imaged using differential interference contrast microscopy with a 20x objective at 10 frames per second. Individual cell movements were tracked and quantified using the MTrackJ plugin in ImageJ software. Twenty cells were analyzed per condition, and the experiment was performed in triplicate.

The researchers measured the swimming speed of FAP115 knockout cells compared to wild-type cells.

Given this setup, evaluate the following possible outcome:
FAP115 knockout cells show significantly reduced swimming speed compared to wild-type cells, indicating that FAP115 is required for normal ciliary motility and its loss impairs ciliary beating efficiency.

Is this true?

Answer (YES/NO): YES